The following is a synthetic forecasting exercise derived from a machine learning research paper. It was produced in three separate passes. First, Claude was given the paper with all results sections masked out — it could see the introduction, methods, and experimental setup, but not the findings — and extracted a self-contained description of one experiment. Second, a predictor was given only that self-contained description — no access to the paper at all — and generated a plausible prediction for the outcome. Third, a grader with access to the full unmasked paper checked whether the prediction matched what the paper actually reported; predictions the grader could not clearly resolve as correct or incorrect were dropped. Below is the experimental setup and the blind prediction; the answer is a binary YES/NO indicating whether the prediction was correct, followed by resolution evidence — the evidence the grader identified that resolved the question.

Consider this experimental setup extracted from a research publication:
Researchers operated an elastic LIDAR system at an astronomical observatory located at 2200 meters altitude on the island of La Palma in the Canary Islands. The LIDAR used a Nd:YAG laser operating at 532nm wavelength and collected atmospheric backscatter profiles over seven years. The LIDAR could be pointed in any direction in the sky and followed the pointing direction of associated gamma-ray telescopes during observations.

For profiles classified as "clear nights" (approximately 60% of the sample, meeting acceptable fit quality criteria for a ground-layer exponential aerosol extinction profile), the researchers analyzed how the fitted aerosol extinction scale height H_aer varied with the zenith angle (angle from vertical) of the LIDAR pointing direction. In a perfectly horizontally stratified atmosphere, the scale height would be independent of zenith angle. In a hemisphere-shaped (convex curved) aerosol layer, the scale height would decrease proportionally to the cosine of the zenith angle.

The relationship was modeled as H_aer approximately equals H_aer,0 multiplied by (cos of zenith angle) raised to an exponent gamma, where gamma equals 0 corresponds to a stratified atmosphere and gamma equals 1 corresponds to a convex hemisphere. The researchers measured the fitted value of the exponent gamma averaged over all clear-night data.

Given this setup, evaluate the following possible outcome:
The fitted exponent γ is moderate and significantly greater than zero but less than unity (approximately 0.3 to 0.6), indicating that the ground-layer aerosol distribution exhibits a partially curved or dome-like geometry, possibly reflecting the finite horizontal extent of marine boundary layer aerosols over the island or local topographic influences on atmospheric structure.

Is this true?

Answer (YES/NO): NO